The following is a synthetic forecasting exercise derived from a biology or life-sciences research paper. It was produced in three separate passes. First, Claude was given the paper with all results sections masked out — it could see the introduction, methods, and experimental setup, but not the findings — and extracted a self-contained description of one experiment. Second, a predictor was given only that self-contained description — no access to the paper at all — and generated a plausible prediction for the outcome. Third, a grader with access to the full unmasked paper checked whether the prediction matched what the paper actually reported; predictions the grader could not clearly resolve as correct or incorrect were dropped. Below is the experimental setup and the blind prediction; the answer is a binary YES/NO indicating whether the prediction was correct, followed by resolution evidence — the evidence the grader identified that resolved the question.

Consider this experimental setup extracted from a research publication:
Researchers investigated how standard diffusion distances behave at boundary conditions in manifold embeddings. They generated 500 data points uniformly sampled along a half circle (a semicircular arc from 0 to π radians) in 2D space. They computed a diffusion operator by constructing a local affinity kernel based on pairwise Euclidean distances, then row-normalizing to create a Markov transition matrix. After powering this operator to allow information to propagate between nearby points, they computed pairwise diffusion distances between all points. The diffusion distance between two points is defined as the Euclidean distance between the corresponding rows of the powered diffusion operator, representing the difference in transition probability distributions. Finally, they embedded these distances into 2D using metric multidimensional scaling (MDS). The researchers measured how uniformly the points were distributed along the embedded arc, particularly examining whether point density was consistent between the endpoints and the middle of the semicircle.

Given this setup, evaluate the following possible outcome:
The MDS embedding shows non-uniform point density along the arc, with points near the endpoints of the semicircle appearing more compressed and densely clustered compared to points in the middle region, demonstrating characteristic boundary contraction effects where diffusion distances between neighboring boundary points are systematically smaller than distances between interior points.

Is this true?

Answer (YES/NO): YES